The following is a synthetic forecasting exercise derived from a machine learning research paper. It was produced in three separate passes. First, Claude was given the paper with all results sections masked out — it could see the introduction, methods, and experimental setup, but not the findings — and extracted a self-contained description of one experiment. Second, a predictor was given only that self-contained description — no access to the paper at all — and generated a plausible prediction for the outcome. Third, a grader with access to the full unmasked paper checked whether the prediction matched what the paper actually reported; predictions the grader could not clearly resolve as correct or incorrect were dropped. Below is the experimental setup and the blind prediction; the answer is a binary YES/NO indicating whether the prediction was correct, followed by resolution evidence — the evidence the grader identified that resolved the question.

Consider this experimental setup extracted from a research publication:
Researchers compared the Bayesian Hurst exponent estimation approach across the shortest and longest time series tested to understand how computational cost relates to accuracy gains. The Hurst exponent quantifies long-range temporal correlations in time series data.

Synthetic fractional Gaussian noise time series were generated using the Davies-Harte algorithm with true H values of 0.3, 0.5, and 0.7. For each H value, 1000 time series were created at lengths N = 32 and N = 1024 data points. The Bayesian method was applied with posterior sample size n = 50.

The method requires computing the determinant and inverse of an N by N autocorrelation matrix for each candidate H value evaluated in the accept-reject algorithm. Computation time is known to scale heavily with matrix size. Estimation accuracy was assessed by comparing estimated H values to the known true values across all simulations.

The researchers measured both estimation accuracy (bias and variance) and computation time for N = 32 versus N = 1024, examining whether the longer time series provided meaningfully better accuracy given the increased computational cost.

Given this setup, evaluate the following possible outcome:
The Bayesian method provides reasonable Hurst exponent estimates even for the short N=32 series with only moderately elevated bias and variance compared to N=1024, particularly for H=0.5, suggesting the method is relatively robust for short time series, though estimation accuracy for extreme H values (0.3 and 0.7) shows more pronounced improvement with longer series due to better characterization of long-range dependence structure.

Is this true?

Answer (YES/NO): NO